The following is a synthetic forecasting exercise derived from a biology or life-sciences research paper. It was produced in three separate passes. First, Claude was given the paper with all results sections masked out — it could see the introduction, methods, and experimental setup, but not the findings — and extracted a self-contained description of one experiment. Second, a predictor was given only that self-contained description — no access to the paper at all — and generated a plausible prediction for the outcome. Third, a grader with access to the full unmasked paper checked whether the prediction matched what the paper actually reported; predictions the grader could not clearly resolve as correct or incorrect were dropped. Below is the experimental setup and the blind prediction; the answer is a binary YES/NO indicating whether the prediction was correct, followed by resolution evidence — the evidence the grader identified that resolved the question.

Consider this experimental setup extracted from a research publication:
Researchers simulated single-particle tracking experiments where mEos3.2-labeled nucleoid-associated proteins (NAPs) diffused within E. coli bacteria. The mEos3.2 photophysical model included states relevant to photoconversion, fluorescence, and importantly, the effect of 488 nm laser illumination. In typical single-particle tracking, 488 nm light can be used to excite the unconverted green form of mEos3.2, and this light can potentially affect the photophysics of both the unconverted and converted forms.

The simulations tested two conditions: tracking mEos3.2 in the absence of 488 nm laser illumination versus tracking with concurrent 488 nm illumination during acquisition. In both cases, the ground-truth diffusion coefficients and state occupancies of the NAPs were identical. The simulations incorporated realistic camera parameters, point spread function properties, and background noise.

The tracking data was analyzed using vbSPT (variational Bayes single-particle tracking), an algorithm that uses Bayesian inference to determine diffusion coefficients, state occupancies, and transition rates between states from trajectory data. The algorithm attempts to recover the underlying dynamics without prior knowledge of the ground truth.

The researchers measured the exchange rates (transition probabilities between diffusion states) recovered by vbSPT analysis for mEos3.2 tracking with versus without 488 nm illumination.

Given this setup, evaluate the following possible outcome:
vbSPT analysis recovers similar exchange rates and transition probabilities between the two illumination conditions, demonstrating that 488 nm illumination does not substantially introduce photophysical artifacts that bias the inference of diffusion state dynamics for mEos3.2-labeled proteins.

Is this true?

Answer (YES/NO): YES